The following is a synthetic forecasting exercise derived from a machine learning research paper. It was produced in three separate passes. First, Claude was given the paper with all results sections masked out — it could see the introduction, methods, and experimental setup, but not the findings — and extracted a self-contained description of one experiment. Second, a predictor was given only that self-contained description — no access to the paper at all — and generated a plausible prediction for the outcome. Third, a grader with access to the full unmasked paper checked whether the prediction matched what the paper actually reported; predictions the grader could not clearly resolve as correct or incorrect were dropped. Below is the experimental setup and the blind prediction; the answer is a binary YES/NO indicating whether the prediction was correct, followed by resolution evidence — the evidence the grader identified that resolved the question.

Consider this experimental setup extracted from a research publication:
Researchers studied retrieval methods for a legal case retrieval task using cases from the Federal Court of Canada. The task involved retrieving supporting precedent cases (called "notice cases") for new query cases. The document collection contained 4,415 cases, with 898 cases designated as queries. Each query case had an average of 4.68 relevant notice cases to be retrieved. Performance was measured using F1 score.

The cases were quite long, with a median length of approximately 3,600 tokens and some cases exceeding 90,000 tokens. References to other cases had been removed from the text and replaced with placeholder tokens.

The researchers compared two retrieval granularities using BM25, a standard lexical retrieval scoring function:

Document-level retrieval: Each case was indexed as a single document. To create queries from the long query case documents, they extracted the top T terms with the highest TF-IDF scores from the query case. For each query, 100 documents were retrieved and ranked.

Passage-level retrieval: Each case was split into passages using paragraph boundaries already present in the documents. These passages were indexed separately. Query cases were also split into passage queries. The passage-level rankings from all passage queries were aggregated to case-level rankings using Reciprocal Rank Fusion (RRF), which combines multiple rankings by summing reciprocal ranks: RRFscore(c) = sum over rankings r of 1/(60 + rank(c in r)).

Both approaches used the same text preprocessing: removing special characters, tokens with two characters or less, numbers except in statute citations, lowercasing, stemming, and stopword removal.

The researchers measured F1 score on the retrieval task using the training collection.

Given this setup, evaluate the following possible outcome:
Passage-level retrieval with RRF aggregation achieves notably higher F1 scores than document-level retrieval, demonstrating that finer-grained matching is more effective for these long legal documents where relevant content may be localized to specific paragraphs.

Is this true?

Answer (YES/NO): YES